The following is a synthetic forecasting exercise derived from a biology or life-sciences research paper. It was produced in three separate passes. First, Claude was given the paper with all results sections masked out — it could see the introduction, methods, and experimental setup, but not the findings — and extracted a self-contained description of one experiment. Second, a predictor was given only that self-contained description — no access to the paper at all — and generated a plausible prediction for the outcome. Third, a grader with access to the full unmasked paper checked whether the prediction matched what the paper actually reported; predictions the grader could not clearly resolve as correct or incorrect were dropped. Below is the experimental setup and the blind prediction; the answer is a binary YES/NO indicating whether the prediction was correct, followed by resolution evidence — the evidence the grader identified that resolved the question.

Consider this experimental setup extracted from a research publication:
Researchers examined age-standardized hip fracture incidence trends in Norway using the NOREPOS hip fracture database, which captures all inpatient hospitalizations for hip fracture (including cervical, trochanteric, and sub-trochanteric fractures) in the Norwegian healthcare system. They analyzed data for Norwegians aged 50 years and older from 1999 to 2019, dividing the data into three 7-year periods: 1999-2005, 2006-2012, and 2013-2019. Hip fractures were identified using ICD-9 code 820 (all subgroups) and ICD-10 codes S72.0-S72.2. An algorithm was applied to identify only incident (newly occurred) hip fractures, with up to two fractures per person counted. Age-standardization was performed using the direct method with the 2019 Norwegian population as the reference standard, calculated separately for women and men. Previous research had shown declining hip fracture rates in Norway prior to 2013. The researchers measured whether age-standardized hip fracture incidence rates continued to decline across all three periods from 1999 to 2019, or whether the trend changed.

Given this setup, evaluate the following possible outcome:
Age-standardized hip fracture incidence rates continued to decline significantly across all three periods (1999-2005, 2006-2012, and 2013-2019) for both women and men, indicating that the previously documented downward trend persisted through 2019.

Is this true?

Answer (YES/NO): YES